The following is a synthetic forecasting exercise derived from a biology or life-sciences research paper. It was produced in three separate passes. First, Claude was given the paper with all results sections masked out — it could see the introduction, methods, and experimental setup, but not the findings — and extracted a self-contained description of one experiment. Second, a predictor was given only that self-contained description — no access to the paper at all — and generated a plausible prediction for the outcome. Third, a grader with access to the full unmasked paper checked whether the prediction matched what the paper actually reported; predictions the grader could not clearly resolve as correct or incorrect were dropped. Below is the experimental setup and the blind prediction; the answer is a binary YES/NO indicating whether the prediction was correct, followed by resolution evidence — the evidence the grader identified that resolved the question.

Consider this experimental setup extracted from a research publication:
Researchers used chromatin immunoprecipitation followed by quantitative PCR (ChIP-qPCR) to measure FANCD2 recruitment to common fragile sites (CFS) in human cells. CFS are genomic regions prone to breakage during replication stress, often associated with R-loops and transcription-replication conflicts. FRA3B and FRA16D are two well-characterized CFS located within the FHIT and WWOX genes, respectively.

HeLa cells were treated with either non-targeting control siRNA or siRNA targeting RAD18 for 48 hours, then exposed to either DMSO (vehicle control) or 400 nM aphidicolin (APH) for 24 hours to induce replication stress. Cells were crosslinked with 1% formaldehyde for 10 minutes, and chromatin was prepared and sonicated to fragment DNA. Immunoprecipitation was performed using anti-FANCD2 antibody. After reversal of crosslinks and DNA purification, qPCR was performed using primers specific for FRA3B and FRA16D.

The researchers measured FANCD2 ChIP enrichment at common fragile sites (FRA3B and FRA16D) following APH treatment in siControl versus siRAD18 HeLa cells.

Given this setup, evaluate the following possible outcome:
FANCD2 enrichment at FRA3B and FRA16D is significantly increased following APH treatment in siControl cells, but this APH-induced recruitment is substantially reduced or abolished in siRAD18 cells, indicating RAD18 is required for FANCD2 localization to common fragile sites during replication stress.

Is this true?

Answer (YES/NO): YES